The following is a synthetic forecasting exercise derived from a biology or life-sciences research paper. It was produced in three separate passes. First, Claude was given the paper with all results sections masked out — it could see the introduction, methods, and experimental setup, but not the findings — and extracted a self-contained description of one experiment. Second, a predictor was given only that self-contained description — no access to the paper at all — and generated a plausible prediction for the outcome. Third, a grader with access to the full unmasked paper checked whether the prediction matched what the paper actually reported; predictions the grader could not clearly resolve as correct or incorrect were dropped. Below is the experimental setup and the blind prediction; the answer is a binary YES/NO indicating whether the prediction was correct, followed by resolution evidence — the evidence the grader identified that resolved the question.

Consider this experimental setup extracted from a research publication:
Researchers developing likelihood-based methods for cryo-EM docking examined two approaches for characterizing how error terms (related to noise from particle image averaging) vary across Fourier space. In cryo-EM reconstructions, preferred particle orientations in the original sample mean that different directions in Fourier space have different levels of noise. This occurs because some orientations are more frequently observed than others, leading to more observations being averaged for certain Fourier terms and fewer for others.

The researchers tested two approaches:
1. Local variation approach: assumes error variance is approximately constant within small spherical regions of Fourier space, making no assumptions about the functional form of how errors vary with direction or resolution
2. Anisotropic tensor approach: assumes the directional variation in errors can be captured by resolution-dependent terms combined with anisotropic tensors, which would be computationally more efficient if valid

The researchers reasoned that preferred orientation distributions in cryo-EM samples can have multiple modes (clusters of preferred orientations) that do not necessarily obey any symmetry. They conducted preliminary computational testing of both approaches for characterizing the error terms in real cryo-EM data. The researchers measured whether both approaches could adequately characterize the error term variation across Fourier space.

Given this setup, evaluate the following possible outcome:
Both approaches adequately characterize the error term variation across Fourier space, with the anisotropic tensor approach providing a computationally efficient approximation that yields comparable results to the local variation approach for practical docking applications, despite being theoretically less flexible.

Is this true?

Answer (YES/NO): NO